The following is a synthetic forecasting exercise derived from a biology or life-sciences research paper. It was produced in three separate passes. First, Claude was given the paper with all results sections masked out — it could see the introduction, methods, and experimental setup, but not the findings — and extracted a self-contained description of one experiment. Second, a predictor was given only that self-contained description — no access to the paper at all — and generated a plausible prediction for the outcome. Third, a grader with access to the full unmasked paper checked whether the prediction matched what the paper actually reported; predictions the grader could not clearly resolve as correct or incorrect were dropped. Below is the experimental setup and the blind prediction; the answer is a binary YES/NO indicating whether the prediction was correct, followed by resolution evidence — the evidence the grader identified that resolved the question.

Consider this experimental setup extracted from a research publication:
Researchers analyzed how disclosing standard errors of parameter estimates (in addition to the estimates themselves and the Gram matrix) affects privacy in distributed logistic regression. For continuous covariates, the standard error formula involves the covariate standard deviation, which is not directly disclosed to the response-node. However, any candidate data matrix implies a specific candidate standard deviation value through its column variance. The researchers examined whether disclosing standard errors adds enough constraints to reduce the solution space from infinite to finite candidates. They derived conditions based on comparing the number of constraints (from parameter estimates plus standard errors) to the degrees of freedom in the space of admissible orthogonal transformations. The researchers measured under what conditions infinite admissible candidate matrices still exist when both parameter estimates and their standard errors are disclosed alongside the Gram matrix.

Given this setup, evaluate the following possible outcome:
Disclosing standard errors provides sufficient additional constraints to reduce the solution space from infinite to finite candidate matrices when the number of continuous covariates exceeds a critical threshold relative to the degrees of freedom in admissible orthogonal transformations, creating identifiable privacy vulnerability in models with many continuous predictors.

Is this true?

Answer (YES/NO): NO